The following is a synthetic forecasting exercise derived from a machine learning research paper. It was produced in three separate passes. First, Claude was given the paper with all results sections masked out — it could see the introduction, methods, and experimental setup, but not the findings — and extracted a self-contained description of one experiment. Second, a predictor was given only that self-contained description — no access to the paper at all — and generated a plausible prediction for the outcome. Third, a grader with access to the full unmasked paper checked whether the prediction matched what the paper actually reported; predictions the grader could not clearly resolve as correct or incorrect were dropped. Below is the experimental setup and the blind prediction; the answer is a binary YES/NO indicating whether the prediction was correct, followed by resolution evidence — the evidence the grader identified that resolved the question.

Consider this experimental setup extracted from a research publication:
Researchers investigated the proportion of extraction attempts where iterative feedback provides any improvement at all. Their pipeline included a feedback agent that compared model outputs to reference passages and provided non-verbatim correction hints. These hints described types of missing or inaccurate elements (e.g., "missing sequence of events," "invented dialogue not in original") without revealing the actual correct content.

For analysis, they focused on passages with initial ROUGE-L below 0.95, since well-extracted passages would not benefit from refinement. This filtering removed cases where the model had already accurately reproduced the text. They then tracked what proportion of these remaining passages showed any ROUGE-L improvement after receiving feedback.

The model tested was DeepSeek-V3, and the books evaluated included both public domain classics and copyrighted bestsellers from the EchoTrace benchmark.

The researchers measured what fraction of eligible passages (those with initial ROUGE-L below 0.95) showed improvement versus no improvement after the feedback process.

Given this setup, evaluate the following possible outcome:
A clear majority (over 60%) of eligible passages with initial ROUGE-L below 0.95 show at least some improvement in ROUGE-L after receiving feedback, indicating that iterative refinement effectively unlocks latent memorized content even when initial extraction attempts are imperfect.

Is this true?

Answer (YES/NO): NO